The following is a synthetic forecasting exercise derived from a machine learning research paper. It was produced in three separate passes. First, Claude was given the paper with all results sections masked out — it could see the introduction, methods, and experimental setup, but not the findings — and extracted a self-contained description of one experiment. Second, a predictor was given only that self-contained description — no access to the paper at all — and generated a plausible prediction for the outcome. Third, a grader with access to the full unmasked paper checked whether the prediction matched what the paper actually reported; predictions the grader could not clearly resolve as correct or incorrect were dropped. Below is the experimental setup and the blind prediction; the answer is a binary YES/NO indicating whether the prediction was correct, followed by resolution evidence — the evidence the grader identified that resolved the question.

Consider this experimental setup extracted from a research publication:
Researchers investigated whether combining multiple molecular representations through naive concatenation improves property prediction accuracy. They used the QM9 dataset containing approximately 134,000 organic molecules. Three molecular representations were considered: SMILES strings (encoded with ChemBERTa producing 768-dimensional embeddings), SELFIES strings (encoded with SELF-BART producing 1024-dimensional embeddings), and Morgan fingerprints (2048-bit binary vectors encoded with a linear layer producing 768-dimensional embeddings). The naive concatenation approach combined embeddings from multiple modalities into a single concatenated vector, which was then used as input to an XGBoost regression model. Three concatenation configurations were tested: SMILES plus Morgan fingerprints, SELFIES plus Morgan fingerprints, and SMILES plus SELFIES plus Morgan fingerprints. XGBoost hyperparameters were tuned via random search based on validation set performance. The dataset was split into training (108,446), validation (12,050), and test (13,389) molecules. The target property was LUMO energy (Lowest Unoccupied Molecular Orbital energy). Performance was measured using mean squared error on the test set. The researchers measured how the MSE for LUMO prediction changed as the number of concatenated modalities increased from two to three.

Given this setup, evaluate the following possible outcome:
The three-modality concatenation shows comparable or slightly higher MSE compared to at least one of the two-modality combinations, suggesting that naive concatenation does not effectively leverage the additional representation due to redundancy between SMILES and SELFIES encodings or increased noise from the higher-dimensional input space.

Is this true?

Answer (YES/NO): YES